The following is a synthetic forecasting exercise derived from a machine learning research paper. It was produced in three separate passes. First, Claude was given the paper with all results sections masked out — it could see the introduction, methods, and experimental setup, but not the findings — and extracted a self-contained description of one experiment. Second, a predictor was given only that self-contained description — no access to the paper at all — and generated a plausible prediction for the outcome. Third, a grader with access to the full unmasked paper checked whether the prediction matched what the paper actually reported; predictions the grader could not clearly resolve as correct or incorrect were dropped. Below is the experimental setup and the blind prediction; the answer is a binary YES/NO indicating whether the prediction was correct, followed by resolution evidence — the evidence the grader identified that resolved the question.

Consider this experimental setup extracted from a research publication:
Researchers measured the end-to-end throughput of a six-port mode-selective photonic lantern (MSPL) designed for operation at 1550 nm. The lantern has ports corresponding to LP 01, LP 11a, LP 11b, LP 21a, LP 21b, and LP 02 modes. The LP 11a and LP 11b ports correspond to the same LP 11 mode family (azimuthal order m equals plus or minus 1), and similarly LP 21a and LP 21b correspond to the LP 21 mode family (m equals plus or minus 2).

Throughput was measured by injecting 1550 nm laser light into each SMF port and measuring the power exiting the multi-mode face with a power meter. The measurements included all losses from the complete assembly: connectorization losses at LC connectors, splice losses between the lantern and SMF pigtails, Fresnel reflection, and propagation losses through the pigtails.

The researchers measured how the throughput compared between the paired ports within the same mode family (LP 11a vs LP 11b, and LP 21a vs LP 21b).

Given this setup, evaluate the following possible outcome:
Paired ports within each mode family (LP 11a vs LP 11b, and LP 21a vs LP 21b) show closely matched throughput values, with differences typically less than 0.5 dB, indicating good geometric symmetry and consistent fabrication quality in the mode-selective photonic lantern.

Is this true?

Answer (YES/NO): NO